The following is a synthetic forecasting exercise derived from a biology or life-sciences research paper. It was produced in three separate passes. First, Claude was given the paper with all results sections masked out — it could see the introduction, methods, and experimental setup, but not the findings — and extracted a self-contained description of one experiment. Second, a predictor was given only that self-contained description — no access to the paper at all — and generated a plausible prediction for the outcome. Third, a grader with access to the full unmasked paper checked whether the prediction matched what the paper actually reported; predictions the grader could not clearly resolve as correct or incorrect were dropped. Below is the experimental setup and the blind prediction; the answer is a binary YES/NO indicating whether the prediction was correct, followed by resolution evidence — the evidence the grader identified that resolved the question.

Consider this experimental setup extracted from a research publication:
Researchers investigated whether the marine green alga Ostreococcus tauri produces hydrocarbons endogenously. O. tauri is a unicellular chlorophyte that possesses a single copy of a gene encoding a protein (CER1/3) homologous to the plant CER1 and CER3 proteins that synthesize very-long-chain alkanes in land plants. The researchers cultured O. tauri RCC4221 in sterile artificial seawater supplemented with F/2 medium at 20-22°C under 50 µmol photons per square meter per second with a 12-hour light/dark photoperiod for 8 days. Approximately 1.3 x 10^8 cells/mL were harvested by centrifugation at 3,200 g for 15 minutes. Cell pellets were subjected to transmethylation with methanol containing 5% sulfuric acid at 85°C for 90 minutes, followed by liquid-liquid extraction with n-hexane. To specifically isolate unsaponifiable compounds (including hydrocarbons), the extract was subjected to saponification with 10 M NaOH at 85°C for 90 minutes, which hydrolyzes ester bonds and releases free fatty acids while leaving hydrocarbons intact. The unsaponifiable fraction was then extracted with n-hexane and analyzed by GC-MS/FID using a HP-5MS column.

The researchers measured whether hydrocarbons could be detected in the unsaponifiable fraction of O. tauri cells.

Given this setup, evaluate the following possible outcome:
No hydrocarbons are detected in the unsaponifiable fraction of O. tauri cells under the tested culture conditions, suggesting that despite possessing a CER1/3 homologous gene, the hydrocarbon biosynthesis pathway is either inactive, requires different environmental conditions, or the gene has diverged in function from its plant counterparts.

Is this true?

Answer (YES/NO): NO